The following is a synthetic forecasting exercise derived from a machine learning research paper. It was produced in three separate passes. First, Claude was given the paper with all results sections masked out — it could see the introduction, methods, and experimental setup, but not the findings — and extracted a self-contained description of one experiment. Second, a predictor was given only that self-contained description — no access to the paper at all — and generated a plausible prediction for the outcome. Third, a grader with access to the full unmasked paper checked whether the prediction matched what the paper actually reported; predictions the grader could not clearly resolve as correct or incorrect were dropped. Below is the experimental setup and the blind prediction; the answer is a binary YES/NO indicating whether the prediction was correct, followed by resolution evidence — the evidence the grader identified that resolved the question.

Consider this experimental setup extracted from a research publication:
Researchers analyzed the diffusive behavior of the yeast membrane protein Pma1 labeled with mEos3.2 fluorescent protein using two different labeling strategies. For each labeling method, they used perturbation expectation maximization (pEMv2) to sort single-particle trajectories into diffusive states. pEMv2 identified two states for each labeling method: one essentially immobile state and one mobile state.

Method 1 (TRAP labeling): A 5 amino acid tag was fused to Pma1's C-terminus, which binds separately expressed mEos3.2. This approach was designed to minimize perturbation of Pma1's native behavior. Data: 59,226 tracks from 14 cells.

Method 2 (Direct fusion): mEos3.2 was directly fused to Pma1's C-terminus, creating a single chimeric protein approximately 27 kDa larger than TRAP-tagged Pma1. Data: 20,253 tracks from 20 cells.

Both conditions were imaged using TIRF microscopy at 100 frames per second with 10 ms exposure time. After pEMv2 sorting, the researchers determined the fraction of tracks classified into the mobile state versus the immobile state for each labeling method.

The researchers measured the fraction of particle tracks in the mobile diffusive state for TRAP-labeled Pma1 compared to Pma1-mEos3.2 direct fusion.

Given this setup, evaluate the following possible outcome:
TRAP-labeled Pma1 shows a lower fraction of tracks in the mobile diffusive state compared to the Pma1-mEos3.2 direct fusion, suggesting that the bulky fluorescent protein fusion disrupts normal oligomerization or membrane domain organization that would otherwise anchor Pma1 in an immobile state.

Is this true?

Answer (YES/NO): NO